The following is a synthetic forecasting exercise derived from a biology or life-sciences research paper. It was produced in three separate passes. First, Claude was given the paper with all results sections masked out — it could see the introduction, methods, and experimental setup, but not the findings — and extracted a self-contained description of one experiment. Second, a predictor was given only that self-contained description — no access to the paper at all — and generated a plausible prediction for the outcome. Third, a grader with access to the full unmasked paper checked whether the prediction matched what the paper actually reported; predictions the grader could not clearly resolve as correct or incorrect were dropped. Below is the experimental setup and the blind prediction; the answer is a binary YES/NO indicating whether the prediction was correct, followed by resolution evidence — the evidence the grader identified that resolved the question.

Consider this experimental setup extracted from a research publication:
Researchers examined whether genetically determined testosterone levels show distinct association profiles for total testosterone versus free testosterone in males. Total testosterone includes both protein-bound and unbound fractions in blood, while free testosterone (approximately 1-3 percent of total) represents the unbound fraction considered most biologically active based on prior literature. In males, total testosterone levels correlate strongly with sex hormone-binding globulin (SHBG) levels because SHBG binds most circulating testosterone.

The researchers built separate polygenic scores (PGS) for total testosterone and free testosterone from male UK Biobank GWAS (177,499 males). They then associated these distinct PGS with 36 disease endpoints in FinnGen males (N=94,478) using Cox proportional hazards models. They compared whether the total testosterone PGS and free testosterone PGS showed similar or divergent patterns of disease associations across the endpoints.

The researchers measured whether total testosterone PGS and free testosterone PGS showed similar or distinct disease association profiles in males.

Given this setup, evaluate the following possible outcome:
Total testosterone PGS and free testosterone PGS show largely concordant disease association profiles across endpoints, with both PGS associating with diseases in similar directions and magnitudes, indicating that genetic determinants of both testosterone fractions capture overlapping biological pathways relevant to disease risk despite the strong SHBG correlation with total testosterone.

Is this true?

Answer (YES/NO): NO